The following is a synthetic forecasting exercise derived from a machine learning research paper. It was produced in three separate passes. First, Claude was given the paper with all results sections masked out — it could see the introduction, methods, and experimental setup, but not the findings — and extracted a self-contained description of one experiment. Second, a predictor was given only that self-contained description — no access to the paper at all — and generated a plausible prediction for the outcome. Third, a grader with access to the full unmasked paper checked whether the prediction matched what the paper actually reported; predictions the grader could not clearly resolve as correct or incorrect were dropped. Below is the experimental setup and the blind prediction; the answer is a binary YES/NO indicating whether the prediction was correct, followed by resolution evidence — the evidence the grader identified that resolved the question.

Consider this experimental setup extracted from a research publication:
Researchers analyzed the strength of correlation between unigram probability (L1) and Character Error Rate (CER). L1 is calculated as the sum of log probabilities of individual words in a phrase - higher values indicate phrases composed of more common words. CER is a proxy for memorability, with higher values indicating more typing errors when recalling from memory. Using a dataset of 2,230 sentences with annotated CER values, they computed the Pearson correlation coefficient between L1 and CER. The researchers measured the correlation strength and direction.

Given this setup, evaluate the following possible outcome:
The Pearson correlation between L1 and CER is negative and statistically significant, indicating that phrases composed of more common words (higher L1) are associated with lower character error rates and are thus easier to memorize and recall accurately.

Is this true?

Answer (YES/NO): YES